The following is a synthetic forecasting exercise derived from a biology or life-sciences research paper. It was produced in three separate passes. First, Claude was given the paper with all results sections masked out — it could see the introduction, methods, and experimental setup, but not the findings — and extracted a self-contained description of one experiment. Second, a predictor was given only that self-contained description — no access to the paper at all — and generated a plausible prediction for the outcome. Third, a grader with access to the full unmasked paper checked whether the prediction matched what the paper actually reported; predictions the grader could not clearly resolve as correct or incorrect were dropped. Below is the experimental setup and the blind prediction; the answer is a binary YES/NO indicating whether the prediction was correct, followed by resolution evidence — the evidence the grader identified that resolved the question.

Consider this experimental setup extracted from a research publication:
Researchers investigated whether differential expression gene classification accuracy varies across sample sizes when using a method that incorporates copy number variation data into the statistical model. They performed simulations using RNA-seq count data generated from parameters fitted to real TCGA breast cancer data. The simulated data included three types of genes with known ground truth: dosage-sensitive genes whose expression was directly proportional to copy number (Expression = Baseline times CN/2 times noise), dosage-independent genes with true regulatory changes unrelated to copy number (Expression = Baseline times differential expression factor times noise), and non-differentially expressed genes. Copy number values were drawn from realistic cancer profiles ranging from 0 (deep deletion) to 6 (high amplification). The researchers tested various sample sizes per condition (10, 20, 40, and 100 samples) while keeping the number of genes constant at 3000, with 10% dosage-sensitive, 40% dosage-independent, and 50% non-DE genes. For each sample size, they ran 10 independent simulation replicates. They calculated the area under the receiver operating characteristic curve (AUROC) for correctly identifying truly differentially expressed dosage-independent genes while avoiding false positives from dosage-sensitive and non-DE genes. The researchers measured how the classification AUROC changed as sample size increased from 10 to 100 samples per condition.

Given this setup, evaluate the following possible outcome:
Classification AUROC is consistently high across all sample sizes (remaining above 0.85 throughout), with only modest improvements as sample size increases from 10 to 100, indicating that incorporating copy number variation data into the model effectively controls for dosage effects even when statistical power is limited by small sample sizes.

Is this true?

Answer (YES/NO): NO